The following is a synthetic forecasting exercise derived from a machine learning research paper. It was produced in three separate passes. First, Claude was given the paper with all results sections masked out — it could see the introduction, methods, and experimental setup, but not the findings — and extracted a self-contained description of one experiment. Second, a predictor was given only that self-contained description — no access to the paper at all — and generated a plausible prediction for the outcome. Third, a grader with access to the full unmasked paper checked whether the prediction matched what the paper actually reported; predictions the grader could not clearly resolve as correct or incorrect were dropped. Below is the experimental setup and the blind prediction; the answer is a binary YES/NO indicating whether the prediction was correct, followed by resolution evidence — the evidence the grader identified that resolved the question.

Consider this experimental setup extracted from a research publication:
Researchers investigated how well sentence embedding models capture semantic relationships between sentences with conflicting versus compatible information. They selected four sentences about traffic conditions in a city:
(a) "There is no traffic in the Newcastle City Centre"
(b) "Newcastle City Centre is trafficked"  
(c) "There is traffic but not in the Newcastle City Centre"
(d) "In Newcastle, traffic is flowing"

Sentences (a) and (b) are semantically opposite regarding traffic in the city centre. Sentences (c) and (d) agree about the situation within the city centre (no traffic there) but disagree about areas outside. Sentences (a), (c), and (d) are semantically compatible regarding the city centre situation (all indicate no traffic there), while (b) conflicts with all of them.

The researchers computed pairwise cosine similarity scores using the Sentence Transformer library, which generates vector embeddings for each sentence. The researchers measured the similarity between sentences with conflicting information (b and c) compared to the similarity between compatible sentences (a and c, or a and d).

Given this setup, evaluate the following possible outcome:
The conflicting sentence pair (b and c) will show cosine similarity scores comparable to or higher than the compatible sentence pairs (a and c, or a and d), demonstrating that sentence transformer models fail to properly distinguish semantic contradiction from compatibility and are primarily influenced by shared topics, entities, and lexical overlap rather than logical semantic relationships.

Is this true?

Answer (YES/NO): YES